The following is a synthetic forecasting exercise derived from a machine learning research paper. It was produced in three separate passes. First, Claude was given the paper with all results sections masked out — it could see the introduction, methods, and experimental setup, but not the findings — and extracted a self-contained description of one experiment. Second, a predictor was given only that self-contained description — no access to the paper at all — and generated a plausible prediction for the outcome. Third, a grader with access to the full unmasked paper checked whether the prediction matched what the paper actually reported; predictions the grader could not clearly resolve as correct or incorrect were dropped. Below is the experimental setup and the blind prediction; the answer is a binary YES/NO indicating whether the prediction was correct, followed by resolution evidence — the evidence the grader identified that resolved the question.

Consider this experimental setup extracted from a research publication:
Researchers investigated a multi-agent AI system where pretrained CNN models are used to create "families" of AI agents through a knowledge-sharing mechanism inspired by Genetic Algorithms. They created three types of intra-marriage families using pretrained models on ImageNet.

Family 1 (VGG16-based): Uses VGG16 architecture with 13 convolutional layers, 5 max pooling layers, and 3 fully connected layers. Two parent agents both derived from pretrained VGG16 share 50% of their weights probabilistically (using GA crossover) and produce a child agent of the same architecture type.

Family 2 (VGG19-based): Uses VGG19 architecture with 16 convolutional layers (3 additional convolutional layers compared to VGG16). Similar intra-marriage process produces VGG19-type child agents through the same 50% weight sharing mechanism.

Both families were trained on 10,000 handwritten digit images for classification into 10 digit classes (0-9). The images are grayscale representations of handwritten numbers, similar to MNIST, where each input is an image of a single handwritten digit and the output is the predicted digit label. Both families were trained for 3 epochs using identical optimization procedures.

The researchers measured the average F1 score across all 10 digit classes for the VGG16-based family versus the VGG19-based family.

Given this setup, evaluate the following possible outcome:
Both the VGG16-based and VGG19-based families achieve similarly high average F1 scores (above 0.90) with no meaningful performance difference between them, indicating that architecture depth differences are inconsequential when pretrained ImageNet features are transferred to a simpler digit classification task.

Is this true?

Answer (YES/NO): NO